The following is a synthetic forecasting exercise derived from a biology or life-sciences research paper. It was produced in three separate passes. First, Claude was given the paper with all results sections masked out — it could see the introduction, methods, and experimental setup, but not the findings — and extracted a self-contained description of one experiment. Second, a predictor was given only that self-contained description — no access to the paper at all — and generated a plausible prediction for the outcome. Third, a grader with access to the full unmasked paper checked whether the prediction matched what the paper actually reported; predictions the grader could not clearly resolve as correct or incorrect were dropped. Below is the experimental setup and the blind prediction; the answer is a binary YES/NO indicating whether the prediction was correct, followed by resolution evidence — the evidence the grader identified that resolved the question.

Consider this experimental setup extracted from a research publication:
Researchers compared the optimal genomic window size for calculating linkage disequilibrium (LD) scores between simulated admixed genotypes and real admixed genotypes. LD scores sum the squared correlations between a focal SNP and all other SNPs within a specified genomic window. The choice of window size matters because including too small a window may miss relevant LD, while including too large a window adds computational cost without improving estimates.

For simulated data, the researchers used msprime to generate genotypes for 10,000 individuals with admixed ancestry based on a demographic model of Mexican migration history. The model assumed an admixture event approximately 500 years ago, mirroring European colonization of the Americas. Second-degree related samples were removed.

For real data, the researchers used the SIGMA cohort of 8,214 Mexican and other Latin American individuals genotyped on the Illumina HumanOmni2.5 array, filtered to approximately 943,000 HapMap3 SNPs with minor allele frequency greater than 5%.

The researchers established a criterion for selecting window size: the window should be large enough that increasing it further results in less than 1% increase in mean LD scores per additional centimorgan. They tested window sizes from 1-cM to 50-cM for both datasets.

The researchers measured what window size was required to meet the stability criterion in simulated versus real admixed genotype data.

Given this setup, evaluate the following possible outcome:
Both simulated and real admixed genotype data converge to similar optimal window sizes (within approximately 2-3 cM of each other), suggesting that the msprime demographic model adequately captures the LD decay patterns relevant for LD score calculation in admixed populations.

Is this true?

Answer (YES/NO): NO